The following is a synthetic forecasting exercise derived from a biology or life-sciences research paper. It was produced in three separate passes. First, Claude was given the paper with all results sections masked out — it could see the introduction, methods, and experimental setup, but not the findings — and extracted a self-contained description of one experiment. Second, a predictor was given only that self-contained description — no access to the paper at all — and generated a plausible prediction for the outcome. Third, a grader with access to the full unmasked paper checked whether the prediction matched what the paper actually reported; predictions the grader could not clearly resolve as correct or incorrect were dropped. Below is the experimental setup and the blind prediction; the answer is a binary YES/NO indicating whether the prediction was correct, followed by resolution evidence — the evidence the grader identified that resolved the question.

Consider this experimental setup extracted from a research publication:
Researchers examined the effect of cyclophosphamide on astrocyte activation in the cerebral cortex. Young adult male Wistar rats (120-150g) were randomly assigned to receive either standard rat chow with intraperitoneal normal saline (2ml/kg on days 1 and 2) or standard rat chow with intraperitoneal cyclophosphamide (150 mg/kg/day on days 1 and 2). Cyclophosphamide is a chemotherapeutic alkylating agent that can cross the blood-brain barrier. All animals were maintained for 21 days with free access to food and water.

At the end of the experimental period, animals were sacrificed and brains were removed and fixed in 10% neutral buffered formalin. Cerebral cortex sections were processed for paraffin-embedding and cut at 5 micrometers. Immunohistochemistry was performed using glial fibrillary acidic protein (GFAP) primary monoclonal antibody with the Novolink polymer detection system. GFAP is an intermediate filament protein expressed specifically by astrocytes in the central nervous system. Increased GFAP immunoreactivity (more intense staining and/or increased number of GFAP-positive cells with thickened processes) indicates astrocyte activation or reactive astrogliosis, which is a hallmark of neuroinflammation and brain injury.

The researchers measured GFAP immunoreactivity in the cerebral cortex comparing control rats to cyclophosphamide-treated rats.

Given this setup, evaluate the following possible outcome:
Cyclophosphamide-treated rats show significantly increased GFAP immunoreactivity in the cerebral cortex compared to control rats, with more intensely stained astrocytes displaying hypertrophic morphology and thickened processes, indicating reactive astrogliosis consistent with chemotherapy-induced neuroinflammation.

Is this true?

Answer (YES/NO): NO